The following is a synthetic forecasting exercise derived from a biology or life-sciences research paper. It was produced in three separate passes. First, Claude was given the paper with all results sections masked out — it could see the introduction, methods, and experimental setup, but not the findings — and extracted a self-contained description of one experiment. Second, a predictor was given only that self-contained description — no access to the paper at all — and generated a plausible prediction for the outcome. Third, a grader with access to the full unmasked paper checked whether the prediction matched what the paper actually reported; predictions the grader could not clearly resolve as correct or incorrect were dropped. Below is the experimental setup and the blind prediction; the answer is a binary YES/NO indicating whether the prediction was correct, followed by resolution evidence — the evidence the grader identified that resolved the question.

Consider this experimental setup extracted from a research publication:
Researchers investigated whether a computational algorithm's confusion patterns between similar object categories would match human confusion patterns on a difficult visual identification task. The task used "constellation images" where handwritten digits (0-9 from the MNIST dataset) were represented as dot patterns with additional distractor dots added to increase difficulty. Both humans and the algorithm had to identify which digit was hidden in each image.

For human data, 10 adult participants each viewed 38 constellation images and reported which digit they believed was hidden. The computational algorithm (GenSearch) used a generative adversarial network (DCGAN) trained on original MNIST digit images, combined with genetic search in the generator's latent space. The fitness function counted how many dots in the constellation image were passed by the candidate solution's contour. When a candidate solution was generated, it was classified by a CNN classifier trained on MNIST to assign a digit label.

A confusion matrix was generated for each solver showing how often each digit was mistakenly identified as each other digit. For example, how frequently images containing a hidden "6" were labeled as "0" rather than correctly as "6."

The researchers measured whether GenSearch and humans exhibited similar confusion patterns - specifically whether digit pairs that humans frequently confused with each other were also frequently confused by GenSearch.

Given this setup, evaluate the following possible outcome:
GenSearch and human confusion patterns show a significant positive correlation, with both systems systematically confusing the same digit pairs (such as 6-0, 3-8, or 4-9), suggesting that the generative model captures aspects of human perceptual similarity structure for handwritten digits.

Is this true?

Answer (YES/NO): YES